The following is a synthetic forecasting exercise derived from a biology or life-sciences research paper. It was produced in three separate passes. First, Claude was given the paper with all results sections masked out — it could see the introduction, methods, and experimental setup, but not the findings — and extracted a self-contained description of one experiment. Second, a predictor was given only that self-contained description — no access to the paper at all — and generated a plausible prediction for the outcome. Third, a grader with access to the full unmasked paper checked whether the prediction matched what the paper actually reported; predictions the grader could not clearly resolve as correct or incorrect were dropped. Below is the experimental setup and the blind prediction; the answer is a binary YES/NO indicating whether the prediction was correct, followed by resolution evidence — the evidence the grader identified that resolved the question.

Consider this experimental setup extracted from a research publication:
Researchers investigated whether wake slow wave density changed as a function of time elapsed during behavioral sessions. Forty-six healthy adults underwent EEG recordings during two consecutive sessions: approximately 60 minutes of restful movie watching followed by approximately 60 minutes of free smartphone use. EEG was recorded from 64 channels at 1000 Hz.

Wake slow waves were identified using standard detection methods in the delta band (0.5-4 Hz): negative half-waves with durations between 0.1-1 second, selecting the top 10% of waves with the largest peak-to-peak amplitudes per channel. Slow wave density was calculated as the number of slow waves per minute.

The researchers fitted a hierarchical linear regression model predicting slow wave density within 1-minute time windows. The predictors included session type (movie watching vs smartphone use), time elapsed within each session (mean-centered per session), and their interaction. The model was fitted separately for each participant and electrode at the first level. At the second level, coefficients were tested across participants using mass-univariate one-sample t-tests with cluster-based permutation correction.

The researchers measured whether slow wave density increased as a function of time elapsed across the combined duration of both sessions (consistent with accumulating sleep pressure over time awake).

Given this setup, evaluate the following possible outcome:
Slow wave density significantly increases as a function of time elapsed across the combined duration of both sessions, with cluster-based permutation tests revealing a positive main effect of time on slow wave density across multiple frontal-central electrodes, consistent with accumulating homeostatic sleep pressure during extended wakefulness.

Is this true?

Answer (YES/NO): NO